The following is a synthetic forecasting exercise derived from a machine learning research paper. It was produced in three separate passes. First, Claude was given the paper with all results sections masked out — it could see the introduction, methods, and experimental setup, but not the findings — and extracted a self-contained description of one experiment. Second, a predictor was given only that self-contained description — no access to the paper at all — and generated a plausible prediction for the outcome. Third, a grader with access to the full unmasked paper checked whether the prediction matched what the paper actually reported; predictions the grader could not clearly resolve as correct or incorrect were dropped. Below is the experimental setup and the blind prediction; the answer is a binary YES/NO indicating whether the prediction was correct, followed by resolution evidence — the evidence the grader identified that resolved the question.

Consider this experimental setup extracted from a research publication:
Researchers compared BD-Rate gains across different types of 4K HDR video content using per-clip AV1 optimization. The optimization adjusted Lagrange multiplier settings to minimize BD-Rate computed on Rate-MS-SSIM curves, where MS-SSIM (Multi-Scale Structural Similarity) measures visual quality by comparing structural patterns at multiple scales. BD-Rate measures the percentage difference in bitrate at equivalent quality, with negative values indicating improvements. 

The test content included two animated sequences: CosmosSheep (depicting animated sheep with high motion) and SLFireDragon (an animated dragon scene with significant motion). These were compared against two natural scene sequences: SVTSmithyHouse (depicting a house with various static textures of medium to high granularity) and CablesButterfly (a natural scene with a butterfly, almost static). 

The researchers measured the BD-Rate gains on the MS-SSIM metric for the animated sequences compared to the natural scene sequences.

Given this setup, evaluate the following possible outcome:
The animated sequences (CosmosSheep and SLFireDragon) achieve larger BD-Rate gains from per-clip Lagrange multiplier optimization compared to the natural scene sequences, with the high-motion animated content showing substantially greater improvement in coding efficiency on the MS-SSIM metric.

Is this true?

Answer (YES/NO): YES